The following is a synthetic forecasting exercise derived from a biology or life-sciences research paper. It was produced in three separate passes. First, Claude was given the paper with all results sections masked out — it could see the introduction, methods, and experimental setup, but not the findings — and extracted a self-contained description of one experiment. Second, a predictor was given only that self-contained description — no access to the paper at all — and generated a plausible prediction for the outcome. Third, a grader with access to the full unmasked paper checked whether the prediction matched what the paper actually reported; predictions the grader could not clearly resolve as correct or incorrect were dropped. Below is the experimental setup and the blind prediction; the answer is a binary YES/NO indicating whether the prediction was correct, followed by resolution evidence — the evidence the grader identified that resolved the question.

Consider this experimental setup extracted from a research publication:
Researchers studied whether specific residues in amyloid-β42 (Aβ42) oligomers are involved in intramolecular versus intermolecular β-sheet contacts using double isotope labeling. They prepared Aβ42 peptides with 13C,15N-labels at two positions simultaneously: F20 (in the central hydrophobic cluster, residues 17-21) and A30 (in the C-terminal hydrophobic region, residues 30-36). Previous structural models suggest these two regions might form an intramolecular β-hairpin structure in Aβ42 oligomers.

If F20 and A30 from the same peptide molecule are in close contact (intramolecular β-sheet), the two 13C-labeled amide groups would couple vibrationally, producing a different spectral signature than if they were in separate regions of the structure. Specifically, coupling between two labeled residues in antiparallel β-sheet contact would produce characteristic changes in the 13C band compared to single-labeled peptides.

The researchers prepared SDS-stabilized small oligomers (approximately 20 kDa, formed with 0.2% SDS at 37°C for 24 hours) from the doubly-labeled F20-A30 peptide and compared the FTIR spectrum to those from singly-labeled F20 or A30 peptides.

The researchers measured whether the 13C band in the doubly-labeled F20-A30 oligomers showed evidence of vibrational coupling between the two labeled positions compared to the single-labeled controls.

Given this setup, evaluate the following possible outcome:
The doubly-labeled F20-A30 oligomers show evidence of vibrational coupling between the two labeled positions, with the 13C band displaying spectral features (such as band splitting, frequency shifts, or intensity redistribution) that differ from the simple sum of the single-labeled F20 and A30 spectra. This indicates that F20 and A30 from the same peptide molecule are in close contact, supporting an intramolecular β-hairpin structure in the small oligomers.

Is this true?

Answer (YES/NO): NO